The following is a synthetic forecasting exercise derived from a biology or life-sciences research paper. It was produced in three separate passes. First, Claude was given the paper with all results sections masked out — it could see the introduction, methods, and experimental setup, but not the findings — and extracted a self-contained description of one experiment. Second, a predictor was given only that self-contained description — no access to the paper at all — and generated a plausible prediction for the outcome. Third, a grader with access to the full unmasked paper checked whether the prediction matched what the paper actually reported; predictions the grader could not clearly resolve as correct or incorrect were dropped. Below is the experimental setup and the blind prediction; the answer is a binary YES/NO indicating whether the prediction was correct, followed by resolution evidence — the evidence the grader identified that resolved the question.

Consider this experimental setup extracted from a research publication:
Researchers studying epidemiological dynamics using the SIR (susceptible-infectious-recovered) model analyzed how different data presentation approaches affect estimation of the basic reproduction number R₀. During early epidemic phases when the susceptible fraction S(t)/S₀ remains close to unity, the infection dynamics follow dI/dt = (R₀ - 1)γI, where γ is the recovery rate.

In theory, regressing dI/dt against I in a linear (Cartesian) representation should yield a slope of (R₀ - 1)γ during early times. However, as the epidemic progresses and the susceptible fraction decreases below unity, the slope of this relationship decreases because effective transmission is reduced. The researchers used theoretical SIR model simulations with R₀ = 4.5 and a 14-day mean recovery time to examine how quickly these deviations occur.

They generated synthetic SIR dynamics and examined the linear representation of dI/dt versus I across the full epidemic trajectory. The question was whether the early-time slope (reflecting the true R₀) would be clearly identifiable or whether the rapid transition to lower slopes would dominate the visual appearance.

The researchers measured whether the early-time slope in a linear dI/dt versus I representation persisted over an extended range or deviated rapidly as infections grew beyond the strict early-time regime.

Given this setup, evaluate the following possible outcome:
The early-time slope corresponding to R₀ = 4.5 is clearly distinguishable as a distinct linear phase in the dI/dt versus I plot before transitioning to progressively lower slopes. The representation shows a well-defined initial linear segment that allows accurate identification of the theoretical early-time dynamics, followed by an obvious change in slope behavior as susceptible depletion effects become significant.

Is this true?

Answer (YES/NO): NO